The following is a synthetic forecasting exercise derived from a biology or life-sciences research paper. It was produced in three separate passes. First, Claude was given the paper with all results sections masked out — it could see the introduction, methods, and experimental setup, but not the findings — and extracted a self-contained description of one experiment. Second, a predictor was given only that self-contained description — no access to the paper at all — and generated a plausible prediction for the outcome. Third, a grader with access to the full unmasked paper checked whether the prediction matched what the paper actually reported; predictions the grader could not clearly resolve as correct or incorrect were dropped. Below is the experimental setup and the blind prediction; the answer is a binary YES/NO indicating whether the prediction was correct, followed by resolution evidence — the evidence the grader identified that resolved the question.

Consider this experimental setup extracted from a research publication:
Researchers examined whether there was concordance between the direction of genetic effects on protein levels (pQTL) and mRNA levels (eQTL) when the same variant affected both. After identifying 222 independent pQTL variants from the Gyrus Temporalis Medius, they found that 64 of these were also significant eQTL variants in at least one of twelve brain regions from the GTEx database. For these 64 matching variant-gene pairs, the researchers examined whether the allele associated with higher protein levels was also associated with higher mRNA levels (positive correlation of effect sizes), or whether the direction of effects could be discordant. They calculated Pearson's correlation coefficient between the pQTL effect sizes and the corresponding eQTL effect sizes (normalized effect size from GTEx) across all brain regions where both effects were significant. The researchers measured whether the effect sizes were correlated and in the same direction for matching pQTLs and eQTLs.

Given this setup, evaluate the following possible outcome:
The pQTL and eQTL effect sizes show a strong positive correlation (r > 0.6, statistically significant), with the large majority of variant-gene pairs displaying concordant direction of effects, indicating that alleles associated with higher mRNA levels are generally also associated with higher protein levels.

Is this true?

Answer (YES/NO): NO